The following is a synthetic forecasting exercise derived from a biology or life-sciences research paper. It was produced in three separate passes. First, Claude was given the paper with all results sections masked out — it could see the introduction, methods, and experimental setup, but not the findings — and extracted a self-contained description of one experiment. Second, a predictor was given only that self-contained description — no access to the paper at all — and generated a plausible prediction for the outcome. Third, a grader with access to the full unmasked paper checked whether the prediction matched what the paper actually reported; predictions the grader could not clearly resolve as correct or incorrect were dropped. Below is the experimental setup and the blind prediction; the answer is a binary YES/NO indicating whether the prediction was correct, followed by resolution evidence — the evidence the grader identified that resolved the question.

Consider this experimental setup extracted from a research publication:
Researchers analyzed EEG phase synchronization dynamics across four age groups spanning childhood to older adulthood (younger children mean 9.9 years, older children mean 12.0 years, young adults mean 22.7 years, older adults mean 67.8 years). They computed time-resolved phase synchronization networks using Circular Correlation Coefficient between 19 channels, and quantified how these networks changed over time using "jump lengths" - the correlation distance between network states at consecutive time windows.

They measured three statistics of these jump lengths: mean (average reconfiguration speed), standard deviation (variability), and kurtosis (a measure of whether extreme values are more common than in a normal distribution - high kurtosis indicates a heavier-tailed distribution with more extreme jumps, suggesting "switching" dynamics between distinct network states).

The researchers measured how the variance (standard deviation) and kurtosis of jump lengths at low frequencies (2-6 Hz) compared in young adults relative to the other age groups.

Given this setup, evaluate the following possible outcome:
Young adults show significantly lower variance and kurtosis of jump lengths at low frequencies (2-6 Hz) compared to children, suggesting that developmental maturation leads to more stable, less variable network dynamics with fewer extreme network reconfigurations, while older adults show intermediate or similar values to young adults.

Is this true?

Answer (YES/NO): NO